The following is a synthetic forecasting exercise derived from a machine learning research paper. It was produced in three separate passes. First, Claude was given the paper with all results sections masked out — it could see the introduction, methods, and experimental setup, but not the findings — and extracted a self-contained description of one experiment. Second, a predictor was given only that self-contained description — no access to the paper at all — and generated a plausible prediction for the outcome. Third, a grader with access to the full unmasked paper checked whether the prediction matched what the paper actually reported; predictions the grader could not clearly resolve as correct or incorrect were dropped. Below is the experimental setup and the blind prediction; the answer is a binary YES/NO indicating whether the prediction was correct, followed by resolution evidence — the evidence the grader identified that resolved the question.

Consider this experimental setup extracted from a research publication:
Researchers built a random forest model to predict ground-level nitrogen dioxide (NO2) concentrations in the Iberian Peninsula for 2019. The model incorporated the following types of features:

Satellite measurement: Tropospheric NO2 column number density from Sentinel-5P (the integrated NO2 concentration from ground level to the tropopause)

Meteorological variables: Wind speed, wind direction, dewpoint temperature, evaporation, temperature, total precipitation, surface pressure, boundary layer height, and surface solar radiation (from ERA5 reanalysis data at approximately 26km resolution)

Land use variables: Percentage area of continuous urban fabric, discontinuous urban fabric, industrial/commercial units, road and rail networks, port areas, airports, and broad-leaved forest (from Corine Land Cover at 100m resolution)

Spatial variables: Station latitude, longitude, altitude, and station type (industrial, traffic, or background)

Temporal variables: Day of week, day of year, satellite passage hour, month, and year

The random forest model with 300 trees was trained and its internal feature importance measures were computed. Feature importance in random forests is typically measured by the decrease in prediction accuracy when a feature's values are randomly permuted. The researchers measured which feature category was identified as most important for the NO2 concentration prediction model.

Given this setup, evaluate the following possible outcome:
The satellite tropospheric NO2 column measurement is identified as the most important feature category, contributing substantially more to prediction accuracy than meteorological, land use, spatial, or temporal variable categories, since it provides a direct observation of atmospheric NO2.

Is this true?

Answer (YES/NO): YES